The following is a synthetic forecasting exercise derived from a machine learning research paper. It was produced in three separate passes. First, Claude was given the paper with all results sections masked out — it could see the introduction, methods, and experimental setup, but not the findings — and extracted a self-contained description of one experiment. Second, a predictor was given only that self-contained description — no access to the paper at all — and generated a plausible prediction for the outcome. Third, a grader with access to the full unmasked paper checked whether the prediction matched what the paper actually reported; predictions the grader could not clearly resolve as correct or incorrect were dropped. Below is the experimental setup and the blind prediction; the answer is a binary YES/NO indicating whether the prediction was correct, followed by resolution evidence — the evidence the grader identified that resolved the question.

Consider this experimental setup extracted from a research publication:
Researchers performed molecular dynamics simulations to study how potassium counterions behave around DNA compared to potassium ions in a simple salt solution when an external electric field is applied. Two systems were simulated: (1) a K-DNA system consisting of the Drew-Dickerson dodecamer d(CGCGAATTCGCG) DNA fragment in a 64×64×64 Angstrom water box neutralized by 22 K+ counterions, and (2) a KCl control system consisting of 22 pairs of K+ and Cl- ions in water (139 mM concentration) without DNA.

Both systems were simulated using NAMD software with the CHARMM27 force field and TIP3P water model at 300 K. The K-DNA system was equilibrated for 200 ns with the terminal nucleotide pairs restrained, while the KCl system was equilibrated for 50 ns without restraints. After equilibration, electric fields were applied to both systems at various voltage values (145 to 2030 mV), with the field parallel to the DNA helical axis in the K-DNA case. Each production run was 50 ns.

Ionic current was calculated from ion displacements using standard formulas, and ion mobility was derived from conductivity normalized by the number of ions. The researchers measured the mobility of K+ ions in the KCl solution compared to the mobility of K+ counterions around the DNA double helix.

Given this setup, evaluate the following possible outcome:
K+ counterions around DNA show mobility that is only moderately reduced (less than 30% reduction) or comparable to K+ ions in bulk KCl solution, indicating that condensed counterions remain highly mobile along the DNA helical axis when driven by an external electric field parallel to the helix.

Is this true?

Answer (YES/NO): NO